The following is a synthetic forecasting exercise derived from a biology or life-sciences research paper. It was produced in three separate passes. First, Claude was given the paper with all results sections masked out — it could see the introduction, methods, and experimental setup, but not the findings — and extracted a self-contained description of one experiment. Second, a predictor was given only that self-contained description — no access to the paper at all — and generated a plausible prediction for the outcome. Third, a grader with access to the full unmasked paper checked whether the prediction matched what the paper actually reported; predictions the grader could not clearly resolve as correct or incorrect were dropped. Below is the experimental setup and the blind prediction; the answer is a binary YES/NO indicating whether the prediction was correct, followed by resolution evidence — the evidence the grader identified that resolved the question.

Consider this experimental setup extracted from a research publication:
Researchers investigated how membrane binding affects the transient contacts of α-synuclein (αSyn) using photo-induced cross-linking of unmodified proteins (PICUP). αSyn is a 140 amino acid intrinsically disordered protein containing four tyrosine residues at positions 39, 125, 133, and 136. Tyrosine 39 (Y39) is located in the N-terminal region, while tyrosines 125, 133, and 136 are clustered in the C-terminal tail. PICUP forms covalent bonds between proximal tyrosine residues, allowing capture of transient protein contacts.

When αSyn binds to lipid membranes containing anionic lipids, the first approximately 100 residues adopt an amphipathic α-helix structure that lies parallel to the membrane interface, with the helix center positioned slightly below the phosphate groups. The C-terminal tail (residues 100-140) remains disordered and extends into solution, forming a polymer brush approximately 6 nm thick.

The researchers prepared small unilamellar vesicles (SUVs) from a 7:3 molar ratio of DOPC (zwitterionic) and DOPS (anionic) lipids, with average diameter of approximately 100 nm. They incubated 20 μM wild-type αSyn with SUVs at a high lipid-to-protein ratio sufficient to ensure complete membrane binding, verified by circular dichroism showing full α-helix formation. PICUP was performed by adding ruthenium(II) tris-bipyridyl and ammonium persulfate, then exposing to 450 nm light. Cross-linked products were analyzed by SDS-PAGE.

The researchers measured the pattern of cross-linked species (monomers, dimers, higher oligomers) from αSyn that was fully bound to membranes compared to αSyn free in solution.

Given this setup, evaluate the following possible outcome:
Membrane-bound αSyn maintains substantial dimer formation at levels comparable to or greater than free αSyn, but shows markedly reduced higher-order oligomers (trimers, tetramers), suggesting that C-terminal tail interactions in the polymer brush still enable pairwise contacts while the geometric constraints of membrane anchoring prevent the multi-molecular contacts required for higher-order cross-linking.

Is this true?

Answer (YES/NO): NO